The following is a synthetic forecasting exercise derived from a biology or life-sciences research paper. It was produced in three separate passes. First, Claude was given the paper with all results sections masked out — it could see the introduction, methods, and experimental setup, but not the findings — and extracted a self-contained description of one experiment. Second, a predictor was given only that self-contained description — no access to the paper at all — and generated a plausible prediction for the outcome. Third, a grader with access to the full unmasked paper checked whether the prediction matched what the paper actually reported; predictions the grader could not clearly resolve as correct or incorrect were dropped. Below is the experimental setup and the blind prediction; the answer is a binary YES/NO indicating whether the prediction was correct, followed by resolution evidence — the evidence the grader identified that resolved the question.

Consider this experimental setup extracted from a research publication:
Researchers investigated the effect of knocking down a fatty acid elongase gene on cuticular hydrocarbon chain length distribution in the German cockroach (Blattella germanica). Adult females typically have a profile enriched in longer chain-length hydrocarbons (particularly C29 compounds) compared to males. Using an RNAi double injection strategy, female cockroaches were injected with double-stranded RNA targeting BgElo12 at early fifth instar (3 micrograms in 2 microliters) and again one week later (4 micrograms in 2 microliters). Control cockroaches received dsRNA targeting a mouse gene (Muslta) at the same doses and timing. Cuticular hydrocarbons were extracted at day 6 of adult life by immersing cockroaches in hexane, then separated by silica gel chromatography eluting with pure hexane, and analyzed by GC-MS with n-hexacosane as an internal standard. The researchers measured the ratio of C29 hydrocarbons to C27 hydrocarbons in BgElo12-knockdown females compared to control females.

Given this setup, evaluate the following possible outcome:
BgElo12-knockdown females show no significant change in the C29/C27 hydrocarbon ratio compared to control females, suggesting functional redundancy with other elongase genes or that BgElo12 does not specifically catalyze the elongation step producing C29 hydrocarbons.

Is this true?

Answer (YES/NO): NO